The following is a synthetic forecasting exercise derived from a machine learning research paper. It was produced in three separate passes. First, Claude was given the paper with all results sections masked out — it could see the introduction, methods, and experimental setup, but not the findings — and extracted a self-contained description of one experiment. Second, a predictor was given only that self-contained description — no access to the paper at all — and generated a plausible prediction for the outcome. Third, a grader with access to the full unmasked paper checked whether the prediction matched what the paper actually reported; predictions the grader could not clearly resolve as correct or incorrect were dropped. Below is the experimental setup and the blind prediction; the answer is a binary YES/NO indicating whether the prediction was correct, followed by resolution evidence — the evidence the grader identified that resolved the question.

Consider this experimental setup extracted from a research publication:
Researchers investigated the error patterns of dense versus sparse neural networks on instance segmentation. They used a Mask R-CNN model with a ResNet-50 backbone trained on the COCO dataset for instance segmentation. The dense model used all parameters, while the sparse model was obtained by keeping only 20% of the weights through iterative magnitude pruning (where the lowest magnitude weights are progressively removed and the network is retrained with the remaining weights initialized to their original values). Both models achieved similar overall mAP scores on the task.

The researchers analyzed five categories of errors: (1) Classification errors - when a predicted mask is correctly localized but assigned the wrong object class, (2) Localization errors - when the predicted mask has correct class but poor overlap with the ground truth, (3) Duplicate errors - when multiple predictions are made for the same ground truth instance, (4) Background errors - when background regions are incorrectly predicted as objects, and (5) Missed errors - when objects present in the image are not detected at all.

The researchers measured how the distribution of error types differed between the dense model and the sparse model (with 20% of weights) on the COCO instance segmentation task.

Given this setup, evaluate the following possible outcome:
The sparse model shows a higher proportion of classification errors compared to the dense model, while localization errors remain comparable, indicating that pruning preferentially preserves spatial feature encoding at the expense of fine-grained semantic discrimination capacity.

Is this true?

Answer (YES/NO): NO